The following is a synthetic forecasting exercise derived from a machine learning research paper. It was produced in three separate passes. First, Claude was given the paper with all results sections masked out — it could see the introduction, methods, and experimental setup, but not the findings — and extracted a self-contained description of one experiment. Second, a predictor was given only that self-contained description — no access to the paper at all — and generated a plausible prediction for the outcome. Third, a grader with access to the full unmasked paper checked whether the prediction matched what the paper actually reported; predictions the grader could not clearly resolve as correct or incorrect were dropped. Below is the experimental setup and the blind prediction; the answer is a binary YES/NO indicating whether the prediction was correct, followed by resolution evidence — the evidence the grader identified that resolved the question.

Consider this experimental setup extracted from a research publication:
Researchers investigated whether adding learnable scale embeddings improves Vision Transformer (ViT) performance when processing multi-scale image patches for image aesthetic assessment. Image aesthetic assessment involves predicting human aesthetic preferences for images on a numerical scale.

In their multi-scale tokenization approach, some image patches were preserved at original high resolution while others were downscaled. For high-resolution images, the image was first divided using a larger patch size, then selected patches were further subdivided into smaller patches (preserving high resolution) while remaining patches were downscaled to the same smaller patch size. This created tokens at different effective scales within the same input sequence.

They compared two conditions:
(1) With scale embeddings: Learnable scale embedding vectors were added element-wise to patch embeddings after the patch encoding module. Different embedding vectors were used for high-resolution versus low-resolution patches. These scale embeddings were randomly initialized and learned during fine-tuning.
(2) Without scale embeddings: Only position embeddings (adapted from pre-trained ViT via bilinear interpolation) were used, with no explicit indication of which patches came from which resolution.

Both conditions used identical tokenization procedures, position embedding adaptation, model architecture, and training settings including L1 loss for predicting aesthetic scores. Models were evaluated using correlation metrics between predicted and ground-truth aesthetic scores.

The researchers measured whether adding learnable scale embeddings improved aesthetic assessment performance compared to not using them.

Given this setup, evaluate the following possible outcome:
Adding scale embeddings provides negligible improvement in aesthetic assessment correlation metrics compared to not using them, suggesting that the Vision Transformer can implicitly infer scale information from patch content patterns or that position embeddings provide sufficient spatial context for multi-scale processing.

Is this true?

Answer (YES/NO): NO